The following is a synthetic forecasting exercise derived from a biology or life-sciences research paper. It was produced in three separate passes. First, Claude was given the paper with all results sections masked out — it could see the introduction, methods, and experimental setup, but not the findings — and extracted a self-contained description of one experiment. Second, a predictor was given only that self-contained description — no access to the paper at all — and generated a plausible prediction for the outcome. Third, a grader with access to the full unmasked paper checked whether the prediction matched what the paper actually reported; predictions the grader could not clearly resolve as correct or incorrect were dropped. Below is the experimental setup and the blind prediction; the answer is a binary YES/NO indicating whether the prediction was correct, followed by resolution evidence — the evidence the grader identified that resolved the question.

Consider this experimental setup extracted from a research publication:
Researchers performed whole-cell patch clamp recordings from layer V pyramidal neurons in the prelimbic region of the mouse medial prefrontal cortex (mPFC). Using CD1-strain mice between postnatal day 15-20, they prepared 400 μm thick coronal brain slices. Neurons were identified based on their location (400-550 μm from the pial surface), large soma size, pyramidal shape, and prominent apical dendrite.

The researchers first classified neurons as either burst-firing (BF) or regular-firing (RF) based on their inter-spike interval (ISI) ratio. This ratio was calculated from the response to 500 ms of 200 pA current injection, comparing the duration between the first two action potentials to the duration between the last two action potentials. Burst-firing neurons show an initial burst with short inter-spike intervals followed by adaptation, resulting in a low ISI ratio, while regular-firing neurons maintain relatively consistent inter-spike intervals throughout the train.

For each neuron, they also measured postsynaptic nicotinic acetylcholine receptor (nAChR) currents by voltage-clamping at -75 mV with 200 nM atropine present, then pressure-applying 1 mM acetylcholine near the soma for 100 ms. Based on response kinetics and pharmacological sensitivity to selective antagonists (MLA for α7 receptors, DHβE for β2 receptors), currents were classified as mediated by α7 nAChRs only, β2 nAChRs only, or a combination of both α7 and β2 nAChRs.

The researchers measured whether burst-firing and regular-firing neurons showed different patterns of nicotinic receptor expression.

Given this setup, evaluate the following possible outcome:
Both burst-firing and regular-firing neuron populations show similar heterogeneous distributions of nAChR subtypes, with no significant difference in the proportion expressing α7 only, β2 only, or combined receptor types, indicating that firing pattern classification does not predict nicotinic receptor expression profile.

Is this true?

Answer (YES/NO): NO